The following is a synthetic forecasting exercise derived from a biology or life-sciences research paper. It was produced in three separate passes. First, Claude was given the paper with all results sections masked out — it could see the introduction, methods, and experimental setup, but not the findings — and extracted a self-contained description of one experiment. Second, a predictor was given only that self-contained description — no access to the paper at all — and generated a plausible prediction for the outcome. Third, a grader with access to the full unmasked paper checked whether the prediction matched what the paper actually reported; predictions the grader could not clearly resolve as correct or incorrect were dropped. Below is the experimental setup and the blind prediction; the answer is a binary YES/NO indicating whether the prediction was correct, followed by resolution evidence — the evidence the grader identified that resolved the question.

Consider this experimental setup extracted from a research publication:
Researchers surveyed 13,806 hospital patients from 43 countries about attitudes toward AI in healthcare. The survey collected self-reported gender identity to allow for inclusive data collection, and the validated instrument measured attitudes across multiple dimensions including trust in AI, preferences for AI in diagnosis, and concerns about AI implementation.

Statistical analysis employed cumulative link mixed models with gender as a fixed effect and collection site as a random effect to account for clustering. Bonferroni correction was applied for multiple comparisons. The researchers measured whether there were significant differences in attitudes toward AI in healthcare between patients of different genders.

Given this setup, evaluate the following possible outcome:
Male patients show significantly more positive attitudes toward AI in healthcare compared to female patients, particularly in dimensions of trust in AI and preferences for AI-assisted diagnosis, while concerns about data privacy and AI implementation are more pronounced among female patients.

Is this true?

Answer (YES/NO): NO